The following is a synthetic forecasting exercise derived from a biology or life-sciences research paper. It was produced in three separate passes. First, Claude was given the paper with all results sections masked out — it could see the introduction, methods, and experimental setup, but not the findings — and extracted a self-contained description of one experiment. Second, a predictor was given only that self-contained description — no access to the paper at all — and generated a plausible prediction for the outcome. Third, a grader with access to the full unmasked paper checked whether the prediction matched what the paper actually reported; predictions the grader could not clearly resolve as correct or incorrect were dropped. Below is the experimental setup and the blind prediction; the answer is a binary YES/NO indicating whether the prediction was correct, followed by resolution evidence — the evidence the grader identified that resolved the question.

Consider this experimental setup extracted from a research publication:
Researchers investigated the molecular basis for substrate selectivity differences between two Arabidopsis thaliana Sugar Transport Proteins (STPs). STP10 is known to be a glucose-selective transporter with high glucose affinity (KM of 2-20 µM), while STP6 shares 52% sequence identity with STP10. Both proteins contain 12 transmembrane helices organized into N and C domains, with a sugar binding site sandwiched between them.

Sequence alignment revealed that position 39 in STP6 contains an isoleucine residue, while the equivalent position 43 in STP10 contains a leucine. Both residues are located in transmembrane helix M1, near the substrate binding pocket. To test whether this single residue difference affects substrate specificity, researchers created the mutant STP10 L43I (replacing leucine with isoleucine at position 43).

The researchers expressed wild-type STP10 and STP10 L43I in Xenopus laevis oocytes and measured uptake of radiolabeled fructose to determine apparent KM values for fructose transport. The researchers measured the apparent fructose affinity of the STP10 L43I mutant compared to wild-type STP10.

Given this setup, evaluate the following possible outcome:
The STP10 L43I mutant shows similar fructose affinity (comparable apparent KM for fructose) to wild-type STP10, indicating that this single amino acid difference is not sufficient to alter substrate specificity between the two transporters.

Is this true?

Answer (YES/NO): NO